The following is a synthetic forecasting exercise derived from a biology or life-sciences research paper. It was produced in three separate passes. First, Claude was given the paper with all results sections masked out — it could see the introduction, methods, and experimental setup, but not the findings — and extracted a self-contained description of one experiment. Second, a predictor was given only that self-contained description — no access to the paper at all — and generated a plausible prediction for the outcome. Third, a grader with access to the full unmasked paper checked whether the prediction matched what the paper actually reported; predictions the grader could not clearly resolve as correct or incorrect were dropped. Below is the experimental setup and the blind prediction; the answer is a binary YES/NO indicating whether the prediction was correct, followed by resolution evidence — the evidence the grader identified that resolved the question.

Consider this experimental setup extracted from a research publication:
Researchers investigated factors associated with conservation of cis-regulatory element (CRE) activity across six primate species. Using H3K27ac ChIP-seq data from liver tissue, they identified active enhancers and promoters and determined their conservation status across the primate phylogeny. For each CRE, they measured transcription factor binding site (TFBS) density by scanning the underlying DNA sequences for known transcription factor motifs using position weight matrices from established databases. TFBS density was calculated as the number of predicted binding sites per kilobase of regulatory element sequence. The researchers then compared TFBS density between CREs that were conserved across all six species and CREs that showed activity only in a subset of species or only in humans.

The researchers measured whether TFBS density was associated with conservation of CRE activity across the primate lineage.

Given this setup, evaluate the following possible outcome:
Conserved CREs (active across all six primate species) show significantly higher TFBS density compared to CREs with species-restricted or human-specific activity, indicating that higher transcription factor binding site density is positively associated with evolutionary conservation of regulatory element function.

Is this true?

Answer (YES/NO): YES